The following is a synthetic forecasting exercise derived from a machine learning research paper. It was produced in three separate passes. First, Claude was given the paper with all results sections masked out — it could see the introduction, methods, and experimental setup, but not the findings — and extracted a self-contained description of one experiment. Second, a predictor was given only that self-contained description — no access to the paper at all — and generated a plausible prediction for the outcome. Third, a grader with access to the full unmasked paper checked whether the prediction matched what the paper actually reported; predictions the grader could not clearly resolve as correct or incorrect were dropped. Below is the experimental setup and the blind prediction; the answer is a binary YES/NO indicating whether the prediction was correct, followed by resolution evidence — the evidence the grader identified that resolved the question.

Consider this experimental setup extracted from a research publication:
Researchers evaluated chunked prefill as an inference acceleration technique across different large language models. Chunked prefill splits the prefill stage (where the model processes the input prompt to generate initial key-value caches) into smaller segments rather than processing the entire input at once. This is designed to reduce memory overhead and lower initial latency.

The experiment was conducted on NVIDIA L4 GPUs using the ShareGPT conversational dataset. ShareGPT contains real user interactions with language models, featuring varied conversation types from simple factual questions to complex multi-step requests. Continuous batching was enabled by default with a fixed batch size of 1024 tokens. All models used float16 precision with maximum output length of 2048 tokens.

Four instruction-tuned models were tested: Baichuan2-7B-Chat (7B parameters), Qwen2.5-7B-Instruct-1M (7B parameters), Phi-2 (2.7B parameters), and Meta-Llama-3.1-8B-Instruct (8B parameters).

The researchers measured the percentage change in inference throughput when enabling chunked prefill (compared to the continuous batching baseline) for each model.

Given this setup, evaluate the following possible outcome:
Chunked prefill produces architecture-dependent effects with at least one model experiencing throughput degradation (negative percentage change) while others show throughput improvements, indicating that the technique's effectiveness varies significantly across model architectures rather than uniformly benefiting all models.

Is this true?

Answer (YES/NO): YES